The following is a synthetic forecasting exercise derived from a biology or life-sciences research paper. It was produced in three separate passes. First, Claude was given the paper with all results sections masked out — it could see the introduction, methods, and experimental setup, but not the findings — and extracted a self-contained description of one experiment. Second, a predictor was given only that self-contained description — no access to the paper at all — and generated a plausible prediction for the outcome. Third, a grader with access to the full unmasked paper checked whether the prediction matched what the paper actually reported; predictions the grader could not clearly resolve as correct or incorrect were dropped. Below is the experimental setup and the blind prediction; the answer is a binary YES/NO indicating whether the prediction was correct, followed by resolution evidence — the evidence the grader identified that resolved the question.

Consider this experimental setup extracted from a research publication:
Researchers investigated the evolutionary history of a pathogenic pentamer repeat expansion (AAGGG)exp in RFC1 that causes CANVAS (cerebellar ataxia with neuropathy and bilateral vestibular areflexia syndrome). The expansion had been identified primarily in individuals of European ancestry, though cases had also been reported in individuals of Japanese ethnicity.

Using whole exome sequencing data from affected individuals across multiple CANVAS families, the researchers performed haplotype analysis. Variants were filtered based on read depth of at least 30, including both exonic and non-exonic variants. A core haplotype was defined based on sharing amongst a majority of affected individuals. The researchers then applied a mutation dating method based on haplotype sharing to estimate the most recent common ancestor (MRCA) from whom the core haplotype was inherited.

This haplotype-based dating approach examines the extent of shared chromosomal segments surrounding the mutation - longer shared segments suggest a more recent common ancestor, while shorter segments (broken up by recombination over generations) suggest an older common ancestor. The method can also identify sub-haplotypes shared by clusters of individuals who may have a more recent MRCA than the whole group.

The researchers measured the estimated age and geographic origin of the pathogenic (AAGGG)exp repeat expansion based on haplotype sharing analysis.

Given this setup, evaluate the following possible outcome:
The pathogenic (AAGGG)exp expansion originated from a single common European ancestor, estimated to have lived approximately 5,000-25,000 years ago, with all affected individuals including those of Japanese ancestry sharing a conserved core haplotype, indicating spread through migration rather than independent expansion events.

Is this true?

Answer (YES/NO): NO